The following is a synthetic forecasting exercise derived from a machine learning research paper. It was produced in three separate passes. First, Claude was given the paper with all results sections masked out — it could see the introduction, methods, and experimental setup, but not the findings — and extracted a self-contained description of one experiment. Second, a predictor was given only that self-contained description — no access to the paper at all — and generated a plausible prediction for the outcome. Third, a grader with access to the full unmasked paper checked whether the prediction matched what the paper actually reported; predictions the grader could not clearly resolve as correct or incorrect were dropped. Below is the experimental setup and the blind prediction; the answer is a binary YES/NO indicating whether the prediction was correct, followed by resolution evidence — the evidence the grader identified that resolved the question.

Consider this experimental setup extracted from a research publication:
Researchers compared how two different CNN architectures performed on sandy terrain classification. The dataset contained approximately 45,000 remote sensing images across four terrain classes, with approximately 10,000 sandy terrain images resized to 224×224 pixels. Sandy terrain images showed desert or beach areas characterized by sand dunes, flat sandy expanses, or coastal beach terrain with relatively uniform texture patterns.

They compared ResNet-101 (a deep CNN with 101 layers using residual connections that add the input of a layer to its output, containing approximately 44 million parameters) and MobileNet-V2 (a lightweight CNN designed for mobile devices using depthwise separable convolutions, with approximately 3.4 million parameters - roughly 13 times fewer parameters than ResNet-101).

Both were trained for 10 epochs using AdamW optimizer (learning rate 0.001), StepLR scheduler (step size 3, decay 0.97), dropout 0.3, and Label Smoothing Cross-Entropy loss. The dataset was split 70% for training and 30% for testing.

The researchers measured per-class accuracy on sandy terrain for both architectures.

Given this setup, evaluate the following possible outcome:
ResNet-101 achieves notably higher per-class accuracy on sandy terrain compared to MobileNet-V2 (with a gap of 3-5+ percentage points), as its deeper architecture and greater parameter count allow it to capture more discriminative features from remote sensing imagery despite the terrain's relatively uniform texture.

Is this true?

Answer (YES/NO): NO